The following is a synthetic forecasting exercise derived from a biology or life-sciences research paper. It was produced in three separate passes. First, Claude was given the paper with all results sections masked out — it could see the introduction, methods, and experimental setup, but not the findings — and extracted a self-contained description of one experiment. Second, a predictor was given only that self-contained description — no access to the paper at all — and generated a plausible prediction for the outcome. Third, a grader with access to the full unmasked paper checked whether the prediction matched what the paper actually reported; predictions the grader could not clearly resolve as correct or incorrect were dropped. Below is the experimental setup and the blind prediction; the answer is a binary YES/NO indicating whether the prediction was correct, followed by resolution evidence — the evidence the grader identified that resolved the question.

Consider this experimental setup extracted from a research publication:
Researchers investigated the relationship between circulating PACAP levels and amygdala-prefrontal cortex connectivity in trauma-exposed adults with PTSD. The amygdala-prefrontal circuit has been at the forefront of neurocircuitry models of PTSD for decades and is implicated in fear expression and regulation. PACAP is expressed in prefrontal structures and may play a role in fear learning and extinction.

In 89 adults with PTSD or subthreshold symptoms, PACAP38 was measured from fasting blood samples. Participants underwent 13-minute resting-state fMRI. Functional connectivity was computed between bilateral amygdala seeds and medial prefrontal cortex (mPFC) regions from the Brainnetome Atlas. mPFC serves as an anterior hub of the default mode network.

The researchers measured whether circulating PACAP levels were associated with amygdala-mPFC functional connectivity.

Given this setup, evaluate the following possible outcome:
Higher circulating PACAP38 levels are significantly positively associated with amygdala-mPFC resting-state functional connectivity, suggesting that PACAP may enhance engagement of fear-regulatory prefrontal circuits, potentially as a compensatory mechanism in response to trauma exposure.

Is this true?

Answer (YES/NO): NO